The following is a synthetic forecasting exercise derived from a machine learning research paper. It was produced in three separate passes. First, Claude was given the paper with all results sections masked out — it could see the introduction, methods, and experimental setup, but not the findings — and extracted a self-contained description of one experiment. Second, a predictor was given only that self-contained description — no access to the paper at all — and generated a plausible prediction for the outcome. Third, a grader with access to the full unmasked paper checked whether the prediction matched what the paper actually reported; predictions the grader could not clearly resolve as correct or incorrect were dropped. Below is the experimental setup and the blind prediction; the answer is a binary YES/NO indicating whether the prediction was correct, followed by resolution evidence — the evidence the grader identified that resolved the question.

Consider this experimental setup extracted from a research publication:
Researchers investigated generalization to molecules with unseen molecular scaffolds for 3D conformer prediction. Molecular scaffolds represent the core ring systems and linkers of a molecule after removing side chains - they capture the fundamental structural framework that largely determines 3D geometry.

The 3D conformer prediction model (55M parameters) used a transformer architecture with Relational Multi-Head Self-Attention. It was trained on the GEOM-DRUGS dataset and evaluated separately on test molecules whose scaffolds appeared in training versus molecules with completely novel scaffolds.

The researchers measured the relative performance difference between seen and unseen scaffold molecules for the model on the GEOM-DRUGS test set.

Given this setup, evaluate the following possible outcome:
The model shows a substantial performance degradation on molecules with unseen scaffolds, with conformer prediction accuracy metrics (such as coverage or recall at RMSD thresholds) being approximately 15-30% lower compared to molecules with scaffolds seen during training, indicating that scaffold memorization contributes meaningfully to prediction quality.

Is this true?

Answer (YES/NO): NO